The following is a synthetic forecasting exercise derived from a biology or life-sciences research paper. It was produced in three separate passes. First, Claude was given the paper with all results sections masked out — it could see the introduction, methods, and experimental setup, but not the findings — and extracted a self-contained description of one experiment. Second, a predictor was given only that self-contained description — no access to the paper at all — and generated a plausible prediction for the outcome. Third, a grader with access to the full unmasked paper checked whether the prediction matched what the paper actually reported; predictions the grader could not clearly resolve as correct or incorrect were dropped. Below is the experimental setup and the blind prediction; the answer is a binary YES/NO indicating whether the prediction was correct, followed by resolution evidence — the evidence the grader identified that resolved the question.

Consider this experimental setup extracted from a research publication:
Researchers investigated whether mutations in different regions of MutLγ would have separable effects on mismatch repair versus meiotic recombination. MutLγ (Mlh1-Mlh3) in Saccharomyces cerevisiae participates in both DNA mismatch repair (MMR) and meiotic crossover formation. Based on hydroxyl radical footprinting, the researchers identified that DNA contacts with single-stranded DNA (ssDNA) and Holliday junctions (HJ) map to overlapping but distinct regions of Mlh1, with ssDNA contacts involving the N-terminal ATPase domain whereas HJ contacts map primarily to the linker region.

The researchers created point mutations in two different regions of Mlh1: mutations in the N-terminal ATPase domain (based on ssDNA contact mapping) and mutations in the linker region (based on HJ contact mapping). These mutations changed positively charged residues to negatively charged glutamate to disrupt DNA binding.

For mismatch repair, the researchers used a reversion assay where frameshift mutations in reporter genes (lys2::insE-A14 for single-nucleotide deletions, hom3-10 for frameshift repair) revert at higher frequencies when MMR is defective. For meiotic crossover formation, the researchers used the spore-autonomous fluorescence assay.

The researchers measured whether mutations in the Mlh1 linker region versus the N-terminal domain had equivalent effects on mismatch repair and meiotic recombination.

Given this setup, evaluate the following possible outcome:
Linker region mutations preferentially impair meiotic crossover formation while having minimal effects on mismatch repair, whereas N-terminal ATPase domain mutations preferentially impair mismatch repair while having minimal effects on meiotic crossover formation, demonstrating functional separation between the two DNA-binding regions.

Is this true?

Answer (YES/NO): NO